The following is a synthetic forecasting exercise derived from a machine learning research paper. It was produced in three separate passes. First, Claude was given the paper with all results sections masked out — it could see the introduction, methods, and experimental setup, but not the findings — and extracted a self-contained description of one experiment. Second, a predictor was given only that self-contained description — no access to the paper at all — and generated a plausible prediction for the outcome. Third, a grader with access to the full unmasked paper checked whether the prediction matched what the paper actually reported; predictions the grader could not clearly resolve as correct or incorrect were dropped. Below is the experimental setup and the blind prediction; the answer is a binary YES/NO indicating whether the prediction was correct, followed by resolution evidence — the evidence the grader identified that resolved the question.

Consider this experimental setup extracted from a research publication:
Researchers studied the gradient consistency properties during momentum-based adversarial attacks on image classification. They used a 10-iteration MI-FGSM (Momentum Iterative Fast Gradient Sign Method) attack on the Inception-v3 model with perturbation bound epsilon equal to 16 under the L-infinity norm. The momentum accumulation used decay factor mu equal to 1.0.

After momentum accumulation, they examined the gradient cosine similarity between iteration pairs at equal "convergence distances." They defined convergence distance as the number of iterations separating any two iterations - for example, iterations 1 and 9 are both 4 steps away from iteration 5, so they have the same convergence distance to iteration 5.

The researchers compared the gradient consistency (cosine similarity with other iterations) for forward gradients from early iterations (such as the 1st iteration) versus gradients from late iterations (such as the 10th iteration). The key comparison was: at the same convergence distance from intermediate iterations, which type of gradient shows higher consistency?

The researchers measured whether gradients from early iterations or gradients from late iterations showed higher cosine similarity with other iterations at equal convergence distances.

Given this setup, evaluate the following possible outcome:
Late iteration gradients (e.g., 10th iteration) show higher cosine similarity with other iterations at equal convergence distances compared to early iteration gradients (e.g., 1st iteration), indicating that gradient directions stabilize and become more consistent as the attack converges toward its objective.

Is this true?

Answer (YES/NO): YES